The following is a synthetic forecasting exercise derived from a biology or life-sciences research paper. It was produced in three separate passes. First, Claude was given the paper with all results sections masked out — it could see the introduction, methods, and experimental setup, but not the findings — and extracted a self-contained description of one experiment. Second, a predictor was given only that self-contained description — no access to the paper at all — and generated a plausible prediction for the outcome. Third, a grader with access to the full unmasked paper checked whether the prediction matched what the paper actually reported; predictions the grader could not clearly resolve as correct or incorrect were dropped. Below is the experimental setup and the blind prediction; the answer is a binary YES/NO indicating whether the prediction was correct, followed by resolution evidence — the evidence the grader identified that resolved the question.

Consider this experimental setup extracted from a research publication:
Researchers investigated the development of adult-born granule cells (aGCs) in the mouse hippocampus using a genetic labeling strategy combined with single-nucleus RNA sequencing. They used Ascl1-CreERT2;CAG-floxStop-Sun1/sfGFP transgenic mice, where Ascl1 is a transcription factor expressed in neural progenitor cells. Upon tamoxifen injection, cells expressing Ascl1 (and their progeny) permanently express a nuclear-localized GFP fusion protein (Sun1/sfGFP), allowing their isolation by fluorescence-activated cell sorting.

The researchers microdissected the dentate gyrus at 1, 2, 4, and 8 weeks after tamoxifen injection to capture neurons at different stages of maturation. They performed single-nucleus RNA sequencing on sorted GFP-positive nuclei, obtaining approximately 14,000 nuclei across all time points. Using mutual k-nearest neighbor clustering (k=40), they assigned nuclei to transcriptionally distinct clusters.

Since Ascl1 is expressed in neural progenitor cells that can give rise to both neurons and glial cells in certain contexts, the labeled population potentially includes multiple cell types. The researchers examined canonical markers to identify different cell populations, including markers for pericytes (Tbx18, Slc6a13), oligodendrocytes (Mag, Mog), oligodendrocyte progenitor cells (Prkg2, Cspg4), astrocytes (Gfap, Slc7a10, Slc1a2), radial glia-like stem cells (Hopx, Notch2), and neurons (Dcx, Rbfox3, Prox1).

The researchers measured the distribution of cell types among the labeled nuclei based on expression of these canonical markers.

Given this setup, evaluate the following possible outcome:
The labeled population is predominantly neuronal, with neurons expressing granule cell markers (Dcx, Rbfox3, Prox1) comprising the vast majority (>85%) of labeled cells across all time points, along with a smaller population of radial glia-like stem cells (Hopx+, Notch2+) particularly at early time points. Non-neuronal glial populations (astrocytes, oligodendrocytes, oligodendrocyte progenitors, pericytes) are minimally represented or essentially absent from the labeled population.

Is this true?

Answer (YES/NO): NO